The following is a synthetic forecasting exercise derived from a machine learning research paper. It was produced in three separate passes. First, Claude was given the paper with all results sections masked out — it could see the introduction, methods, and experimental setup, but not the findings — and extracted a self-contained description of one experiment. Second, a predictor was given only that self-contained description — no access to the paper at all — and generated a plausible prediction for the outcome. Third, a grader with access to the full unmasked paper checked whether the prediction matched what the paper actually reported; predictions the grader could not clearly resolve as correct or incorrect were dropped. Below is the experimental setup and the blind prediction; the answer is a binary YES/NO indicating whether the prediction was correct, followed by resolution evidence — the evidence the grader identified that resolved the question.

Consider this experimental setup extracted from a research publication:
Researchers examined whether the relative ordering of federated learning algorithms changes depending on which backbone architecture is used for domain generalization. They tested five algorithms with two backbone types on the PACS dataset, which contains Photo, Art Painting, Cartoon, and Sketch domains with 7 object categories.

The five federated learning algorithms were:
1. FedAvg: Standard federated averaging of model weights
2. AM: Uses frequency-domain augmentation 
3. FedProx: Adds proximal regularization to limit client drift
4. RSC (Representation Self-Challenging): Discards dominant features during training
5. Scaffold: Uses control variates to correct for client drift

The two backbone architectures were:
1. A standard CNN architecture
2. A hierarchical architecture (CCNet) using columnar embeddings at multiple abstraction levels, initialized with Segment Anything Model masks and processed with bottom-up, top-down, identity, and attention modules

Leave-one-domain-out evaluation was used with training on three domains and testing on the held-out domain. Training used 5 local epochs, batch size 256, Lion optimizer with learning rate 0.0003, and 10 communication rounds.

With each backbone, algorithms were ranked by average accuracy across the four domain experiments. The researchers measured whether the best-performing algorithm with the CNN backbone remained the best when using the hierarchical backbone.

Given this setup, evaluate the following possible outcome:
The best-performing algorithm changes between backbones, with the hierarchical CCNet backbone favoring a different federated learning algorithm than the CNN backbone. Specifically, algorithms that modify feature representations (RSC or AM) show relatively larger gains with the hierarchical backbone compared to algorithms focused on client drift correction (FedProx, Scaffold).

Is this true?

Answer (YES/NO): NO